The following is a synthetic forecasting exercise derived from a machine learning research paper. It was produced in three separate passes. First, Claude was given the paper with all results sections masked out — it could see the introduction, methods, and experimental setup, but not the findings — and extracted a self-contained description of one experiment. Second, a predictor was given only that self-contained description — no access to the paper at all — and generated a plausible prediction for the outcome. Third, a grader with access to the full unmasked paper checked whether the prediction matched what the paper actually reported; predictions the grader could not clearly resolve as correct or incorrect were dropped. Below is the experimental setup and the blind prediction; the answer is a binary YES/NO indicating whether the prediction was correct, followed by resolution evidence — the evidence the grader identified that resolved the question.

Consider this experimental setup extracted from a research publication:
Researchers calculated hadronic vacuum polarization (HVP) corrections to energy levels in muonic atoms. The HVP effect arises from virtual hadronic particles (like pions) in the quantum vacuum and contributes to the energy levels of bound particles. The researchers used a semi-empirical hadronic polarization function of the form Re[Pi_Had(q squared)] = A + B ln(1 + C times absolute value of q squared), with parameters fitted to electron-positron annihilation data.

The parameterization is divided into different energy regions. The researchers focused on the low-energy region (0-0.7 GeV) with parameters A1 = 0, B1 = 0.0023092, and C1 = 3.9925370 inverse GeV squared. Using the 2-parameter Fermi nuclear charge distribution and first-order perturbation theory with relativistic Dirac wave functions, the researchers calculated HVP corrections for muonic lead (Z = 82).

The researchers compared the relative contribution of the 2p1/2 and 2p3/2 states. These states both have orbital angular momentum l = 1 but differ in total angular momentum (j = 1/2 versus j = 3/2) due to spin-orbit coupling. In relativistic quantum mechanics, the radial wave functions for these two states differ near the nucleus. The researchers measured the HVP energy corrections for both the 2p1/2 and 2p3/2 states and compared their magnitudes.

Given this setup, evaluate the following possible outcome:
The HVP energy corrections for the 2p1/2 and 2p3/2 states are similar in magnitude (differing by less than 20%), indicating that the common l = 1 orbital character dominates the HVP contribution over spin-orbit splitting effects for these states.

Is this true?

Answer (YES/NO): YES